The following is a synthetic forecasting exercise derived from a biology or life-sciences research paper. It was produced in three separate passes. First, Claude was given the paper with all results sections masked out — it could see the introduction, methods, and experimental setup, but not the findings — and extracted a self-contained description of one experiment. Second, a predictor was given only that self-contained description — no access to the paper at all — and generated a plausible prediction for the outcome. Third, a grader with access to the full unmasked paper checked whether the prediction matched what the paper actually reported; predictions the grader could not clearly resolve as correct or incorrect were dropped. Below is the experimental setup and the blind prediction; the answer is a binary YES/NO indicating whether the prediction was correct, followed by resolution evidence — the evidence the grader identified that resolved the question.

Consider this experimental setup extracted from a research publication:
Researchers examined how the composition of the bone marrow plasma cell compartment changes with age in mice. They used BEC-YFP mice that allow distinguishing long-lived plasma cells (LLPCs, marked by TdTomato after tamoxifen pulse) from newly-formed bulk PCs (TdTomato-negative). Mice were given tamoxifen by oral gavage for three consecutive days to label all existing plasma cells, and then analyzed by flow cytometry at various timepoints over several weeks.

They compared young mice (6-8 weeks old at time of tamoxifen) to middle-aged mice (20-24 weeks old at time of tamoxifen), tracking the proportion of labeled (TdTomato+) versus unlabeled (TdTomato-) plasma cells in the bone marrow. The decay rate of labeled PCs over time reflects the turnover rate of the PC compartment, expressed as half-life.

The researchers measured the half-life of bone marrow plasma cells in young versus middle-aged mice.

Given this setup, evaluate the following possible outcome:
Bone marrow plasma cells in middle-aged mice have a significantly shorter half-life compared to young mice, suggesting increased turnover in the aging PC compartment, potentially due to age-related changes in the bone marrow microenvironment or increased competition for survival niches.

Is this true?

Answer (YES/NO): NO